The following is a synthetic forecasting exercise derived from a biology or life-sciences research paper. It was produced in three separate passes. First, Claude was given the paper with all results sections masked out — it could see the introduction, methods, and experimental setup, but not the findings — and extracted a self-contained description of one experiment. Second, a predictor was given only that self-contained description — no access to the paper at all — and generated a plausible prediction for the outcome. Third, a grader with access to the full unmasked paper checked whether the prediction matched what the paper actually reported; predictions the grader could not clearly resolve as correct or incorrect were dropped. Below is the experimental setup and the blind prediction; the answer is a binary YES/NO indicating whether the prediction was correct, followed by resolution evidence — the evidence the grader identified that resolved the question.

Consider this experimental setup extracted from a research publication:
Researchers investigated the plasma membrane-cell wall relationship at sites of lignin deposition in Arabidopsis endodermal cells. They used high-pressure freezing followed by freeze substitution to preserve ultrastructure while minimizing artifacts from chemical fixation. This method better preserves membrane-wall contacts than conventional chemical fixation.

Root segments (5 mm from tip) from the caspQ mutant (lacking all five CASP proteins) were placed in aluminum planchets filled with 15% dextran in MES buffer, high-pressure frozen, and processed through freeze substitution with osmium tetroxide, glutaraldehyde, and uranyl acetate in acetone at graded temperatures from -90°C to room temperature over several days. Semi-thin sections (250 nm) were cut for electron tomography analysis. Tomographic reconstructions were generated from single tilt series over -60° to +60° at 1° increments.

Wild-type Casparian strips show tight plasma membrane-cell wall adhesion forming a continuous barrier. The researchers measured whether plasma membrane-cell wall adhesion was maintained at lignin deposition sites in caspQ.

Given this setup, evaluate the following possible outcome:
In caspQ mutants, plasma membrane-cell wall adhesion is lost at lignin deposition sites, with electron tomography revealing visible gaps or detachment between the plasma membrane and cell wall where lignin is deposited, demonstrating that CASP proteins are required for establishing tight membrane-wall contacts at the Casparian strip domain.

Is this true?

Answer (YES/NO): YES